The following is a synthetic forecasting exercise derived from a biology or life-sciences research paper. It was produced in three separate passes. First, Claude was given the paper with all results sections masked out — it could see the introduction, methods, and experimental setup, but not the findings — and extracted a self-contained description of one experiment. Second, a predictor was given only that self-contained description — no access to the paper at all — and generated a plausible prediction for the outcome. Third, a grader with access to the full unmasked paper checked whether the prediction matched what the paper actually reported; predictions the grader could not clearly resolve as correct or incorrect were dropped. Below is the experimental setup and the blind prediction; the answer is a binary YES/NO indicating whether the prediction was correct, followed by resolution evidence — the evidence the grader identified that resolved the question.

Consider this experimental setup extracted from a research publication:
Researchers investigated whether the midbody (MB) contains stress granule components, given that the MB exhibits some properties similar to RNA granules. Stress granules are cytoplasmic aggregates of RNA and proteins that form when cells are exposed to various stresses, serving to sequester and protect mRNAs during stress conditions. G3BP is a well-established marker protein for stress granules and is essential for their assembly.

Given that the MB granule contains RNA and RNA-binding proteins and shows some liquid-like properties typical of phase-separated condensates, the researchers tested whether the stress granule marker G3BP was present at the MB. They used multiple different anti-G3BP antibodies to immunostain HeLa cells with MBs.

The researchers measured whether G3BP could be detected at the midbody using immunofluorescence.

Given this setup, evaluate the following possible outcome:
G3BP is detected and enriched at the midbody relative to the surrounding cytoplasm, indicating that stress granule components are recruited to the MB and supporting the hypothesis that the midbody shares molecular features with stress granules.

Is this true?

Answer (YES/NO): NO